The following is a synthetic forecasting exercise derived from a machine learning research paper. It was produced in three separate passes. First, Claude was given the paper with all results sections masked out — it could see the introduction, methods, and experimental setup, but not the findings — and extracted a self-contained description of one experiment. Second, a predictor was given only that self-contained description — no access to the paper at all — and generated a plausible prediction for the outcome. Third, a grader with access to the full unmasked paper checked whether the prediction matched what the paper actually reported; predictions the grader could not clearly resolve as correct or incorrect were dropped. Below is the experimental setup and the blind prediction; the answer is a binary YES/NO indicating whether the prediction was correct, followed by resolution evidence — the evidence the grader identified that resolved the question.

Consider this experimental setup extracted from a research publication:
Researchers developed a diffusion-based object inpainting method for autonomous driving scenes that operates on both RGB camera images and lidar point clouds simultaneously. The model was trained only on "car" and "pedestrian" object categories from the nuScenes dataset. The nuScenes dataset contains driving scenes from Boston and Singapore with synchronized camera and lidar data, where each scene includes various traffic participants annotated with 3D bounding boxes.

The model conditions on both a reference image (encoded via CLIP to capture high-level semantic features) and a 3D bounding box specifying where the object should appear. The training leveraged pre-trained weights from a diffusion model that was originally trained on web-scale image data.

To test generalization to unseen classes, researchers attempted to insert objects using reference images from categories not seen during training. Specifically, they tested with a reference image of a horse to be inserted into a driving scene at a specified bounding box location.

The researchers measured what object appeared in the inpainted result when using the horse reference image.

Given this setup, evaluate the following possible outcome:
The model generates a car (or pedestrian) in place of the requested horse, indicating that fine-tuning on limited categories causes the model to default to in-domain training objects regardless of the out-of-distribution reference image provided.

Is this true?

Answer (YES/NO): YES